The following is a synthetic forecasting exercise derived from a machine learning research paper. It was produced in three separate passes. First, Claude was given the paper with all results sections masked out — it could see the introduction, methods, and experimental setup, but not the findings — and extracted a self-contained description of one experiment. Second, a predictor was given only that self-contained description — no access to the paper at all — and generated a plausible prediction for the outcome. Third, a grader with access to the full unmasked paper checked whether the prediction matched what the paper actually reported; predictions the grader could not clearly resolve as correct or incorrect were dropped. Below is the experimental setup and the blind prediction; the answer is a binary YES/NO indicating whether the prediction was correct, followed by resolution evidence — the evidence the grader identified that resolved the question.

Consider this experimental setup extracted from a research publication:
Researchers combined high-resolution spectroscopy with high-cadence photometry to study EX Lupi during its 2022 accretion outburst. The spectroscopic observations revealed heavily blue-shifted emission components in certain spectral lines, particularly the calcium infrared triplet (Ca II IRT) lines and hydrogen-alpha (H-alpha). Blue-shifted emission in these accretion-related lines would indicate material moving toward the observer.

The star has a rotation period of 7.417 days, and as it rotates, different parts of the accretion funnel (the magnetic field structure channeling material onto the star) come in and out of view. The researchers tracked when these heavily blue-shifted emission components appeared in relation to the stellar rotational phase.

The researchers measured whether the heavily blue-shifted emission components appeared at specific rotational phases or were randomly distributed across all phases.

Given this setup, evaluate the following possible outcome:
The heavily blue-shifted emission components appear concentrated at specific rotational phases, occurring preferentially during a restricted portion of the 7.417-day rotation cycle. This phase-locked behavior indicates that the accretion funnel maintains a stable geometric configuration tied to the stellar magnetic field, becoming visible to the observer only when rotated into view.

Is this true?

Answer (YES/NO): YES